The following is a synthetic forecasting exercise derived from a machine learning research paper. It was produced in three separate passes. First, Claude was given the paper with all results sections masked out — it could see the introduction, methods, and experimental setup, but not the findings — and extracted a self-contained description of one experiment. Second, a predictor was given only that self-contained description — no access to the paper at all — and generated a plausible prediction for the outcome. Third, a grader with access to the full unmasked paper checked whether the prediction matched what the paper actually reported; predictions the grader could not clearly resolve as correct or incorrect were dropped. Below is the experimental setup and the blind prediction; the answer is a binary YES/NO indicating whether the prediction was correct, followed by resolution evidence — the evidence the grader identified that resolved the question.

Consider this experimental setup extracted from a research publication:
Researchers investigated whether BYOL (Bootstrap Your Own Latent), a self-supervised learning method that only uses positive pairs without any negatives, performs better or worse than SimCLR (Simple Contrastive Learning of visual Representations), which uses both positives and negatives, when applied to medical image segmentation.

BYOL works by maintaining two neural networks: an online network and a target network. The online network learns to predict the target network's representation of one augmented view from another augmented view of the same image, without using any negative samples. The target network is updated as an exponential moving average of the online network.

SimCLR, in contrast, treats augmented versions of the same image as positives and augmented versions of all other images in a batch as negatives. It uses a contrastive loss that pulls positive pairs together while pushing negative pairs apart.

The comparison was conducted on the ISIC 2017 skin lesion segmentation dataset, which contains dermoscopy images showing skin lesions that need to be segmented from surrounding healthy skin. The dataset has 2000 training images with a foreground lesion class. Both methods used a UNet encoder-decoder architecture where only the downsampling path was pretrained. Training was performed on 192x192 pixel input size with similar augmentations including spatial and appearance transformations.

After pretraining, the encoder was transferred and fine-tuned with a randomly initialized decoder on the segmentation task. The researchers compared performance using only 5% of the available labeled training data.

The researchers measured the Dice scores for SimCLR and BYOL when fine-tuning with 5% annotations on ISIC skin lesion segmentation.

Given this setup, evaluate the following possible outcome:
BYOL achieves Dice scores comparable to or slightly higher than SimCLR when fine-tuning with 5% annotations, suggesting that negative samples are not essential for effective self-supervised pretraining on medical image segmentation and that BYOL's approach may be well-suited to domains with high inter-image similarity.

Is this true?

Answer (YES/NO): NO